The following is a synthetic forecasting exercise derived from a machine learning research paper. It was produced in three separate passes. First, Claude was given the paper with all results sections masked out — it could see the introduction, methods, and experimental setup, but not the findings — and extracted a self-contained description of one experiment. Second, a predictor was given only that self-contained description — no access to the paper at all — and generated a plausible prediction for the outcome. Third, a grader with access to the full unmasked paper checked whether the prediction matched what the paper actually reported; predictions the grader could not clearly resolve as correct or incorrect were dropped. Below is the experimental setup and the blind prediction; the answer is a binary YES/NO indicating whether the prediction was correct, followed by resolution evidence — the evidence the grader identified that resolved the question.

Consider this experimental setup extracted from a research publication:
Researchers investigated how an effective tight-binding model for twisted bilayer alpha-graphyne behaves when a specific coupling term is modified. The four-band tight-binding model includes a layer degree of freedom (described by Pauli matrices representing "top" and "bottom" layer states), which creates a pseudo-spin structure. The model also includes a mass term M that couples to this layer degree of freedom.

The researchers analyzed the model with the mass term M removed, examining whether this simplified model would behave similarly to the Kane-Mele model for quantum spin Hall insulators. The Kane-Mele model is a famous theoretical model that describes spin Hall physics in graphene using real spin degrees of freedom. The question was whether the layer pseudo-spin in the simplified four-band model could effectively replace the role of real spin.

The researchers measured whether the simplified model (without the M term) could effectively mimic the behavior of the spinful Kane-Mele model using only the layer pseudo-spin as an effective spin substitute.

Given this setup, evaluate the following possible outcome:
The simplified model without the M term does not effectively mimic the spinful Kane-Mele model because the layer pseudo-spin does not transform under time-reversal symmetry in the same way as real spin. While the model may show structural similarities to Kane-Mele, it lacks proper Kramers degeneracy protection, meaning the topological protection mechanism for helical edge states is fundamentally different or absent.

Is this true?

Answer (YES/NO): NO